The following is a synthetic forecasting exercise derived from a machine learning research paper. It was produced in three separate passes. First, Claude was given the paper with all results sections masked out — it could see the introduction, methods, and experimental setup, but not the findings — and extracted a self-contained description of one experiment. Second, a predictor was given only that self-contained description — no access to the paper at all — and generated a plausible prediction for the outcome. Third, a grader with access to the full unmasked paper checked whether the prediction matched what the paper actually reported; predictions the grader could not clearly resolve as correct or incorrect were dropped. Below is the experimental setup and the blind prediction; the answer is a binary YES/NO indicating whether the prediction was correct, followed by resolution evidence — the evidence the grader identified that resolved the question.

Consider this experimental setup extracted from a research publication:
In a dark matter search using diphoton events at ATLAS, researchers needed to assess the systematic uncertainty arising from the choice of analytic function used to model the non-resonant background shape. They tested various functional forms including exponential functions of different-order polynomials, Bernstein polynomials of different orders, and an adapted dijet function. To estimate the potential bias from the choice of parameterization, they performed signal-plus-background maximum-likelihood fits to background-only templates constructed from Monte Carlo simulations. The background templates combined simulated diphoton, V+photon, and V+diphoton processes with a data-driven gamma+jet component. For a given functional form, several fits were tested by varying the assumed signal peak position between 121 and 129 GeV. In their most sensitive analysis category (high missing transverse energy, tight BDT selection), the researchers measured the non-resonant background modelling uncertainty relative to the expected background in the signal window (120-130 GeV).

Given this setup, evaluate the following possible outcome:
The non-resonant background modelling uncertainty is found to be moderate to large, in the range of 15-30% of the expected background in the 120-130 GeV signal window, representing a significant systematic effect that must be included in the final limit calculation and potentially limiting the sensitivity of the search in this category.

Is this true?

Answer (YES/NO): NO